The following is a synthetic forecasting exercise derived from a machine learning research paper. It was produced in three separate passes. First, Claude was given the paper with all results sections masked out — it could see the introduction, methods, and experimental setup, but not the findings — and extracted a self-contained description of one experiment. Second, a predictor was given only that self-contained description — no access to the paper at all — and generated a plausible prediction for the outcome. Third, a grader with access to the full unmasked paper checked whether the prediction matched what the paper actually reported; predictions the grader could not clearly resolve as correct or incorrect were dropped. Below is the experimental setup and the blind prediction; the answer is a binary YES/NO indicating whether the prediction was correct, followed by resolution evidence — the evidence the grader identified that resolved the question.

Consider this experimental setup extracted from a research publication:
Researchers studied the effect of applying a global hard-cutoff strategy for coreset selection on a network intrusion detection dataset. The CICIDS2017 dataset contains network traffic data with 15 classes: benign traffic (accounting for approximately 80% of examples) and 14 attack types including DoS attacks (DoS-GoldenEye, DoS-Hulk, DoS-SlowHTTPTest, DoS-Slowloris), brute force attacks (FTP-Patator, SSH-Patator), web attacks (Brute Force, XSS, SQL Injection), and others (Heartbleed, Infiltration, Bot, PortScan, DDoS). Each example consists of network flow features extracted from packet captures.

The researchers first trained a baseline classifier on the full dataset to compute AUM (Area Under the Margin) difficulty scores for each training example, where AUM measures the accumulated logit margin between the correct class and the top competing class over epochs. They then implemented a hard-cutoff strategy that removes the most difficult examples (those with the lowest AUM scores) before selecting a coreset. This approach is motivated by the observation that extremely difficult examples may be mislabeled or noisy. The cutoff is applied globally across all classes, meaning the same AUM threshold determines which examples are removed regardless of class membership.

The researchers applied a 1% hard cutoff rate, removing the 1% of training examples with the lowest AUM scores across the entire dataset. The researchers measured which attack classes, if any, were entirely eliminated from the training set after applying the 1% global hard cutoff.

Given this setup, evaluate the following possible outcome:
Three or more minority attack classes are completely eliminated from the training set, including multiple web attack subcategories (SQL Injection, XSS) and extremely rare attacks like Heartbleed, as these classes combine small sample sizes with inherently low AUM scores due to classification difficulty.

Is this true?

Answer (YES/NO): NO